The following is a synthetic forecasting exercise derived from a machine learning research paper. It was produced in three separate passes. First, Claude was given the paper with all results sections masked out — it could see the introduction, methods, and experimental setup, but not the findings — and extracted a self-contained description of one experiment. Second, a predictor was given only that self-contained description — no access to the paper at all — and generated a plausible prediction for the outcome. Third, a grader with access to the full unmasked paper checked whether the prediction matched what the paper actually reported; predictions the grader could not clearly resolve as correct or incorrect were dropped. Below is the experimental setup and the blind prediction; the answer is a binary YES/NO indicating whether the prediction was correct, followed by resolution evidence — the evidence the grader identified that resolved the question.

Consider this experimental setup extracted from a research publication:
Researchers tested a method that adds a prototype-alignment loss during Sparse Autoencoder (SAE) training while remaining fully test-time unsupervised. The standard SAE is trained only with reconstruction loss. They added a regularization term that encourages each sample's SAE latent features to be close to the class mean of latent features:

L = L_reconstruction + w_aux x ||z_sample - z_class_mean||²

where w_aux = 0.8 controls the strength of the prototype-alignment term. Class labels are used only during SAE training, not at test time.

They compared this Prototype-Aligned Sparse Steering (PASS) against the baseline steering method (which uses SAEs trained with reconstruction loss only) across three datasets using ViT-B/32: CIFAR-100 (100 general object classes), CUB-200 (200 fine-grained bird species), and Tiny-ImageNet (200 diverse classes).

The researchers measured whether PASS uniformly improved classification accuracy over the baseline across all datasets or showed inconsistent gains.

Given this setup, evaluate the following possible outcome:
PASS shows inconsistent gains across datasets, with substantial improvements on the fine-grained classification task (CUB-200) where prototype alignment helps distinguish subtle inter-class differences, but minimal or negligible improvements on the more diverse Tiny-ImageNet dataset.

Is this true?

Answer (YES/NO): NO